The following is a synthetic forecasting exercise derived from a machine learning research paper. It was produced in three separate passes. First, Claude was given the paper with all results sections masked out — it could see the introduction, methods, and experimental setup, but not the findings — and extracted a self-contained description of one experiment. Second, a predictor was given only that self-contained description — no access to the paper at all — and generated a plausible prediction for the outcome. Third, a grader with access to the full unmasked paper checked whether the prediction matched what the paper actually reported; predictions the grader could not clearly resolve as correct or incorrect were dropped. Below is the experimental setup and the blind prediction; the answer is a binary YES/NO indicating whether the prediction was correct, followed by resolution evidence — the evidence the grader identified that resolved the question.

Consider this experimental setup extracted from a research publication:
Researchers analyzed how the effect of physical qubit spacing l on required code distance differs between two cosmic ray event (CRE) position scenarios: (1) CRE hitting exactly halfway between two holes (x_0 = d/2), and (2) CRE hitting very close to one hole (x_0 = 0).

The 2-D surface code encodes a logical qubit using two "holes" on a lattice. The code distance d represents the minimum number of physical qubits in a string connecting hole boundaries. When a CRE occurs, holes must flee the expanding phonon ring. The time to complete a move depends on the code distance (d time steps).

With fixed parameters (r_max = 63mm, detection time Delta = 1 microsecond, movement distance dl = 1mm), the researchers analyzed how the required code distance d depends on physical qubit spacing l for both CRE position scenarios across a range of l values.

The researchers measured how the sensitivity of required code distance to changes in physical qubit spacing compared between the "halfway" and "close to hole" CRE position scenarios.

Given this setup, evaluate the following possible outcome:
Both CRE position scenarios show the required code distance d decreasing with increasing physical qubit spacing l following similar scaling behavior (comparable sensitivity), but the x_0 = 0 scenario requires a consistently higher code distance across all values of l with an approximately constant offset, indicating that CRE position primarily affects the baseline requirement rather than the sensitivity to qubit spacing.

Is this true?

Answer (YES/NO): NO